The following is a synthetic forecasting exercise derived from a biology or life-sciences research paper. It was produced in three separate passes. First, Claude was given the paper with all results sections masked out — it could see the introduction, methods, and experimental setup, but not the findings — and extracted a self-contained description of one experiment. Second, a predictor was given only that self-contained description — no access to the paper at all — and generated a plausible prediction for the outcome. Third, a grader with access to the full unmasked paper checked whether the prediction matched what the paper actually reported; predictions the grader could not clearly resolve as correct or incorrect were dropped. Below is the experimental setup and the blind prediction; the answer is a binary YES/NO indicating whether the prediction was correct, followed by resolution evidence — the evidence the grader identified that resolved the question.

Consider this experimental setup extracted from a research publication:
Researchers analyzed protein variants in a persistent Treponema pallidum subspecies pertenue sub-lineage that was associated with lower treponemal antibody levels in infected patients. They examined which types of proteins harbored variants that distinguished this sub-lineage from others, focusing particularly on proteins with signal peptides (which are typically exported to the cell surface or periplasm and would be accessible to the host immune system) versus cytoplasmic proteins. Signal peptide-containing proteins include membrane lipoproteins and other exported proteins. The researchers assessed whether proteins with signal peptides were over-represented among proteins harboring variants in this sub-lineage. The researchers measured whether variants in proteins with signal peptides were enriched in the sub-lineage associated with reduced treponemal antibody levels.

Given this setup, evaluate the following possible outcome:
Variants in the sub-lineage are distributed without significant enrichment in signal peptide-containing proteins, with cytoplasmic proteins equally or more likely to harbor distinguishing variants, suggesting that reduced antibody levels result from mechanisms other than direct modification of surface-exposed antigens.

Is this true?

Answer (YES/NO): NO